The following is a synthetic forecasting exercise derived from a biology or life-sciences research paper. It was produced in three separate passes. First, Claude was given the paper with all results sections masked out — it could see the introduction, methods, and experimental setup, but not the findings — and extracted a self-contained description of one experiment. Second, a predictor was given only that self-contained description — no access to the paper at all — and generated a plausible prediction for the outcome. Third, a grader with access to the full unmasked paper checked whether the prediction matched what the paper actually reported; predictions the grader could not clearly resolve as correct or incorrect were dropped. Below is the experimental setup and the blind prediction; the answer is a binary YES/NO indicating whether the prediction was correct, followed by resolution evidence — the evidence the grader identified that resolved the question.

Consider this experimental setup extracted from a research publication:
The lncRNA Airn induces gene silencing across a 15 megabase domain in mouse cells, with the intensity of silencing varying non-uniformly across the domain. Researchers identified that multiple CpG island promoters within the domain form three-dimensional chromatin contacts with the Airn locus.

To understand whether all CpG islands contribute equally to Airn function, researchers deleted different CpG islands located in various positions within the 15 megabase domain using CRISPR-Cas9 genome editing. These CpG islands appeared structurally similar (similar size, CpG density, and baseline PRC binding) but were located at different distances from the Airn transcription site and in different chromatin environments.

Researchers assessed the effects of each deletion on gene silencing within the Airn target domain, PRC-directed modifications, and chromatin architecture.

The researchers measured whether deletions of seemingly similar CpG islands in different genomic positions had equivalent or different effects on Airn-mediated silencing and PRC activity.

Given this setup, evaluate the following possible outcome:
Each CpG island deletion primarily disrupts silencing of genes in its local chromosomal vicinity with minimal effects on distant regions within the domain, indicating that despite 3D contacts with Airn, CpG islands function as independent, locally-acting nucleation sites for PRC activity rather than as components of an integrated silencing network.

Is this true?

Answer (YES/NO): NO